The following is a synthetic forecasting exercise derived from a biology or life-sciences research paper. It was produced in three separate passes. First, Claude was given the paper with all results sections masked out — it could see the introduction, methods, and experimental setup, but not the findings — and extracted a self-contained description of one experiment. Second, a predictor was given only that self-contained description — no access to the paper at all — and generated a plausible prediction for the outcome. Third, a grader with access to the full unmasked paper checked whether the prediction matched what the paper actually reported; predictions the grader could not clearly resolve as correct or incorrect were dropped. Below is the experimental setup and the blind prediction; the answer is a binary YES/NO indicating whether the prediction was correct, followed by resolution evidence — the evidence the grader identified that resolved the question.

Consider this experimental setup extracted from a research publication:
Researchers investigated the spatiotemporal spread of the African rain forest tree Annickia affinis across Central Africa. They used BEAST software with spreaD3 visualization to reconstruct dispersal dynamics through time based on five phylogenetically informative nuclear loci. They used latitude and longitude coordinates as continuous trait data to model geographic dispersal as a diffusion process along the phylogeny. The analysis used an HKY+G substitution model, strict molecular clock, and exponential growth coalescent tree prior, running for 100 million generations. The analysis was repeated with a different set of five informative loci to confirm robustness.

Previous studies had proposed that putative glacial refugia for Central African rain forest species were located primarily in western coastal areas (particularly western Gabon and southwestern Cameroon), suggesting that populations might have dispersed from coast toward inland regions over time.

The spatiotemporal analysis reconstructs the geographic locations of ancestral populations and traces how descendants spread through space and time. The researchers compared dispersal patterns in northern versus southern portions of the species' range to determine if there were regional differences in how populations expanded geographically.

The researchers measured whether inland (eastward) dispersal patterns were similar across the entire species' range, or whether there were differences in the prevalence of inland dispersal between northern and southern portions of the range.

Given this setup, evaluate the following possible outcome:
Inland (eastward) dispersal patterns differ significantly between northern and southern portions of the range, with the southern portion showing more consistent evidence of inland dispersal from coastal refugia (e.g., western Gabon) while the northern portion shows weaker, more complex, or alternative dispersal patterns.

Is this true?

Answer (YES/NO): NO